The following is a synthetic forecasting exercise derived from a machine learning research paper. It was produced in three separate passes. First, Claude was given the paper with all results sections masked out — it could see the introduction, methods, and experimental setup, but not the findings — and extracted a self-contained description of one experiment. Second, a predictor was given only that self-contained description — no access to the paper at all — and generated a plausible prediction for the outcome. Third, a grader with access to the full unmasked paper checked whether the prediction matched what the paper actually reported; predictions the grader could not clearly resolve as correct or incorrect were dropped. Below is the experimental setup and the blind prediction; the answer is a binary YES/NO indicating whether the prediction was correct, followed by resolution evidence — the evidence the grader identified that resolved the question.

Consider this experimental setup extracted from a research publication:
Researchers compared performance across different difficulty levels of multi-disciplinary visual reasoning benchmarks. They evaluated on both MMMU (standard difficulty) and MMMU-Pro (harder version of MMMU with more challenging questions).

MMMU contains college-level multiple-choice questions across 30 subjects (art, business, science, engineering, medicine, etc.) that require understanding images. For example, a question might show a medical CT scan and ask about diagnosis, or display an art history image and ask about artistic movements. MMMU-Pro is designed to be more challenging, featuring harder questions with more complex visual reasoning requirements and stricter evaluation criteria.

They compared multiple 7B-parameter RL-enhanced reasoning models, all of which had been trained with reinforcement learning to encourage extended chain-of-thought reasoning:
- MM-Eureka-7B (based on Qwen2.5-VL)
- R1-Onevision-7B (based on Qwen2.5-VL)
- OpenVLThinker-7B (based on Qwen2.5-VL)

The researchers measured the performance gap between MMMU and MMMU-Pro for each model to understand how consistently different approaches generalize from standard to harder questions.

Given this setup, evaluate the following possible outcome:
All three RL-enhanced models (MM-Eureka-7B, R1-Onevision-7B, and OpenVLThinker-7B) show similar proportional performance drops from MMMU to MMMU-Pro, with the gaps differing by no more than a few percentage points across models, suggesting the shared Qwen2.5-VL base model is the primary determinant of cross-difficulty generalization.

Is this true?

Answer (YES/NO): NO